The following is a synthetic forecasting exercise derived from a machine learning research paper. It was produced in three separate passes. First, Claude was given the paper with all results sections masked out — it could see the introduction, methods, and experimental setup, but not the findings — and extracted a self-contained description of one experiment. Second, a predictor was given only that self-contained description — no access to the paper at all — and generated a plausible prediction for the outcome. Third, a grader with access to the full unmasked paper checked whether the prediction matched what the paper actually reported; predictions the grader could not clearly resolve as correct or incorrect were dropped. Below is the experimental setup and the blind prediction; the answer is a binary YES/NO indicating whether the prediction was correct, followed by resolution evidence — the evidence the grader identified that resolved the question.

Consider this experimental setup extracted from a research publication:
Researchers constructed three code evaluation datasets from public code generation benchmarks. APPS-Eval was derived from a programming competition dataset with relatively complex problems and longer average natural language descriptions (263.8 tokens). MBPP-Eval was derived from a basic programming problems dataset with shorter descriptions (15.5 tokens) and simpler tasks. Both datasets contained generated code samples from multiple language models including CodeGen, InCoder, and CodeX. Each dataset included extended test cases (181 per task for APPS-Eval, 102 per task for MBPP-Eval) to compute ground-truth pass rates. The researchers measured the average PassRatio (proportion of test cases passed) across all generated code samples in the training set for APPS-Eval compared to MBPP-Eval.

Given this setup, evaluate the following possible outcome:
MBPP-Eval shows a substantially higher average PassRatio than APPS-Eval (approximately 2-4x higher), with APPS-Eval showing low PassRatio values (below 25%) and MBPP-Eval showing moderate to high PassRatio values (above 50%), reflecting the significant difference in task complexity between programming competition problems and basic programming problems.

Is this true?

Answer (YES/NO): NO